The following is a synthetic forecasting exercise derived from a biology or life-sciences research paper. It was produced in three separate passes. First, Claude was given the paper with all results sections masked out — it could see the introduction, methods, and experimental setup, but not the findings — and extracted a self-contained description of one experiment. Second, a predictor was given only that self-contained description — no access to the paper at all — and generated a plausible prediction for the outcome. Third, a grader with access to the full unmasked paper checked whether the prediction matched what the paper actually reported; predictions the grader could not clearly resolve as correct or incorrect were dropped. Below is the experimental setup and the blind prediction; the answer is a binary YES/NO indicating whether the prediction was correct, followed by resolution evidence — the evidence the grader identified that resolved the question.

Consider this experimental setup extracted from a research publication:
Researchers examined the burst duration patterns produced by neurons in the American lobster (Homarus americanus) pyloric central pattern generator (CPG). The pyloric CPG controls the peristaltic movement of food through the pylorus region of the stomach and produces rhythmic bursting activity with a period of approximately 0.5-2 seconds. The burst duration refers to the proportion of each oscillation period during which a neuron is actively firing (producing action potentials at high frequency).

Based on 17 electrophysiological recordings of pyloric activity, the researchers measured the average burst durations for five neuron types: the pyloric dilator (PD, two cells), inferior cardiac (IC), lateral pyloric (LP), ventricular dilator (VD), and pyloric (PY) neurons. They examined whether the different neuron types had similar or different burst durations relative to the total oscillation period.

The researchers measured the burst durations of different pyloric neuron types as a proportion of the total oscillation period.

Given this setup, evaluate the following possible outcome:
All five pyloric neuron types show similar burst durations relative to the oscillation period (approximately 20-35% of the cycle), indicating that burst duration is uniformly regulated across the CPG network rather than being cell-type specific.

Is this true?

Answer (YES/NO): NO